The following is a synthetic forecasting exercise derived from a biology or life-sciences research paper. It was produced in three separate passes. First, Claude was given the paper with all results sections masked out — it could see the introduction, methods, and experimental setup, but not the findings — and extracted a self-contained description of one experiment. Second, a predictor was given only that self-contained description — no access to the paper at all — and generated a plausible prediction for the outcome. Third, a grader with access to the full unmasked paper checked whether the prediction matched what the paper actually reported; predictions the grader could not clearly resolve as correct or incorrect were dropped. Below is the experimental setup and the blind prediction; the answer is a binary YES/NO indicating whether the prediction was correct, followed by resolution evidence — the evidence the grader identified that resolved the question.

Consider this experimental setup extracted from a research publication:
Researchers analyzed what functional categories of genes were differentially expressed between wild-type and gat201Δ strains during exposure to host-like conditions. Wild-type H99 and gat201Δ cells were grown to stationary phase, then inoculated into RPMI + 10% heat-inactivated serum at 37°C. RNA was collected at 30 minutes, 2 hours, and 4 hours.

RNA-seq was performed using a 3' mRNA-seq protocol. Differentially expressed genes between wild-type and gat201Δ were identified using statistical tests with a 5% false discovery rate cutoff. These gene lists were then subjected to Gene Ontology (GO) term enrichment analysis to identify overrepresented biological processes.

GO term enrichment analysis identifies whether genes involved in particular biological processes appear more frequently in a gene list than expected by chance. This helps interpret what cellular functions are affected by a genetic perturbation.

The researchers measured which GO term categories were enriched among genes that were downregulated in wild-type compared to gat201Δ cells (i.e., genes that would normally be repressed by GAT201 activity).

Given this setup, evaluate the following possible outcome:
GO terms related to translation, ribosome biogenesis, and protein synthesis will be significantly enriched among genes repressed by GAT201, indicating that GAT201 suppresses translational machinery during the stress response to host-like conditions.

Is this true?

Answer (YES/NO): YES